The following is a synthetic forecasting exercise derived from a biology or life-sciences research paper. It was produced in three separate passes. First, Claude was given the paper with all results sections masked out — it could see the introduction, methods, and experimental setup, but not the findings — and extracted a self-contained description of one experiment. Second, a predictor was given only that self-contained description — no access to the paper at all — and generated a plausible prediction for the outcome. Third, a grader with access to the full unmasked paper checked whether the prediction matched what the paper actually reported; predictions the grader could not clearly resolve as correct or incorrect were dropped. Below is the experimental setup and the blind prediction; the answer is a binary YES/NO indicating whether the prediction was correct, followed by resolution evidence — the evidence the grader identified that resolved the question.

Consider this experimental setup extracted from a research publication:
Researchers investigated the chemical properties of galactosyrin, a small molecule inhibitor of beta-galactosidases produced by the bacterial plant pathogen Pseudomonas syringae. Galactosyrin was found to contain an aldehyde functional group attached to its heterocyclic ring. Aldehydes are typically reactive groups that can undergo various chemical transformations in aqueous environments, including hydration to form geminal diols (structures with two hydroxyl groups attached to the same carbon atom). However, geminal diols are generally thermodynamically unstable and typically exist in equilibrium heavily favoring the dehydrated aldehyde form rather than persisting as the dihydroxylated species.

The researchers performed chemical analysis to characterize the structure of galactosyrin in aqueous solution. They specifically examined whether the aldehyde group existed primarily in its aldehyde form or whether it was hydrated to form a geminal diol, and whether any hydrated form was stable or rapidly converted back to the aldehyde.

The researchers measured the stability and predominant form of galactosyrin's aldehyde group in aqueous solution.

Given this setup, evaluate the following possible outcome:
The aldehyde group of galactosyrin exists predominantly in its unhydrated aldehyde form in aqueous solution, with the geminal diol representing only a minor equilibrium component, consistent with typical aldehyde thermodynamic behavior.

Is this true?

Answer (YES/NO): NO